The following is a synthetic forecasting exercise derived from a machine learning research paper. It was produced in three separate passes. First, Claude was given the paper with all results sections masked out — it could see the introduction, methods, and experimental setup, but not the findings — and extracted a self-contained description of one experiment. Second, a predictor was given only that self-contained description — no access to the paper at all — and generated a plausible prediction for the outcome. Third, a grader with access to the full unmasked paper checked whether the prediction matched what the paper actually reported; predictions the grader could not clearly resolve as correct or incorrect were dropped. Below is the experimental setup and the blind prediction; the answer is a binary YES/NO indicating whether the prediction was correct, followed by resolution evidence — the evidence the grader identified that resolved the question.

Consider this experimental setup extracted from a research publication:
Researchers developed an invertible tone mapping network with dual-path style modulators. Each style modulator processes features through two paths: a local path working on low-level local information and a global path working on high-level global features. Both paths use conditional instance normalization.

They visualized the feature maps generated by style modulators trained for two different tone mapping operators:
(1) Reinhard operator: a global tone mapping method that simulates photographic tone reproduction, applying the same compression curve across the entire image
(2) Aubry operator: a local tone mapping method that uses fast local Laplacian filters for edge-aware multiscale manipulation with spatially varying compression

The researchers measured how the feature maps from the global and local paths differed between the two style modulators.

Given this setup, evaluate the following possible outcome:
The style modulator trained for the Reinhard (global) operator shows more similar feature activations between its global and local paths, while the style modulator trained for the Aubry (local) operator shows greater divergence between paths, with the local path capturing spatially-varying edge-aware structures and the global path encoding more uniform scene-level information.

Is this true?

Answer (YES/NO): NO